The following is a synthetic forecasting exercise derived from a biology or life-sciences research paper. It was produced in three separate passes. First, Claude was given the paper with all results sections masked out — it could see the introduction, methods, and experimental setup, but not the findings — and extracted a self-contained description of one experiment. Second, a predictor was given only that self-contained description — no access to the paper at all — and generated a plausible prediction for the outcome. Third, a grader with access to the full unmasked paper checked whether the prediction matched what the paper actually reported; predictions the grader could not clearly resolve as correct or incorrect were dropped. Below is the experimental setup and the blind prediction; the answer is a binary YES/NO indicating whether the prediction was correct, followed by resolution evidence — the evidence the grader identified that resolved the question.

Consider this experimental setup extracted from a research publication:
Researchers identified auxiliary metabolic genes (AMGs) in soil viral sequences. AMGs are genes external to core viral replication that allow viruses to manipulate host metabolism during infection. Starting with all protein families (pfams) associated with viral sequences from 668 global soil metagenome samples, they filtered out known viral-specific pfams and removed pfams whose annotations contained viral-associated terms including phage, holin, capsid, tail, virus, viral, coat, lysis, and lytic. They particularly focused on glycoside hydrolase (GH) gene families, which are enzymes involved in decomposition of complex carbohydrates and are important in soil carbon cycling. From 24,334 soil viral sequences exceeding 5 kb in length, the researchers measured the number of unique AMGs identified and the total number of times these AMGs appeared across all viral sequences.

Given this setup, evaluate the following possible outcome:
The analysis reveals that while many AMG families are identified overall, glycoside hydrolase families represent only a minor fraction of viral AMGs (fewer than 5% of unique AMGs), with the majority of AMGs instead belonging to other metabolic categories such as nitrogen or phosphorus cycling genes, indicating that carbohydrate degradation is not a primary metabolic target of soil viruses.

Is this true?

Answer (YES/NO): NO